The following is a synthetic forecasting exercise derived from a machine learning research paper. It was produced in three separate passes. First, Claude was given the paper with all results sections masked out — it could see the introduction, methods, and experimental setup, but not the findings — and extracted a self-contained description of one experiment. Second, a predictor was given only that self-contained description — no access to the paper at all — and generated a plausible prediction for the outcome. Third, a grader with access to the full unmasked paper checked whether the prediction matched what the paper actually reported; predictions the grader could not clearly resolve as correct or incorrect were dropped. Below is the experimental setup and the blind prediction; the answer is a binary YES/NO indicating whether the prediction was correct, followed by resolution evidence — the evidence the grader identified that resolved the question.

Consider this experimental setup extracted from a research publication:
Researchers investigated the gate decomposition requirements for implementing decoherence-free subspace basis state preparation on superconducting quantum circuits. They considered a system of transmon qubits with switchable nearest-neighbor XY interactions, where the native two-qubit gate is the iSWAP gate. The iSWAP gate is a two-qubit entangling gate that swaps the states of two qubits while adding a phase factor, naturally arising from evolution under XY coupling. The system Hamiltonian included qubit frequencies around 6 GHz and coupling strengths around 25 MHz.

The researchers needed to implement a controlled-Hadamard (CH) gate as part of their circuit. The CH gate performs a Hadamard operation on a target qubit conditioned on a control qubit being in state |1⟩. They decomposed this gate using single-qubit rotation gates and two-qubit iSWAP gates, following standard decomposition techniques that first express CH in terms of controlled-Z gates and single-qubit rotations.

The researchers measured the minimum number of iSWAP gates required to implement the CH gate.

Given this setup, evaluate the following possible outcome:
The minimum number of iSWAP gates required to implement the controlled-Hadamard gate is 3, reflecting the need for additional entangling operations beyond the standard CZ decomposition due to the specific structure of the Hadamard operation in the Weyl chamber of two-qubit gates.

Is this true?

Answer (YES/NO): NO